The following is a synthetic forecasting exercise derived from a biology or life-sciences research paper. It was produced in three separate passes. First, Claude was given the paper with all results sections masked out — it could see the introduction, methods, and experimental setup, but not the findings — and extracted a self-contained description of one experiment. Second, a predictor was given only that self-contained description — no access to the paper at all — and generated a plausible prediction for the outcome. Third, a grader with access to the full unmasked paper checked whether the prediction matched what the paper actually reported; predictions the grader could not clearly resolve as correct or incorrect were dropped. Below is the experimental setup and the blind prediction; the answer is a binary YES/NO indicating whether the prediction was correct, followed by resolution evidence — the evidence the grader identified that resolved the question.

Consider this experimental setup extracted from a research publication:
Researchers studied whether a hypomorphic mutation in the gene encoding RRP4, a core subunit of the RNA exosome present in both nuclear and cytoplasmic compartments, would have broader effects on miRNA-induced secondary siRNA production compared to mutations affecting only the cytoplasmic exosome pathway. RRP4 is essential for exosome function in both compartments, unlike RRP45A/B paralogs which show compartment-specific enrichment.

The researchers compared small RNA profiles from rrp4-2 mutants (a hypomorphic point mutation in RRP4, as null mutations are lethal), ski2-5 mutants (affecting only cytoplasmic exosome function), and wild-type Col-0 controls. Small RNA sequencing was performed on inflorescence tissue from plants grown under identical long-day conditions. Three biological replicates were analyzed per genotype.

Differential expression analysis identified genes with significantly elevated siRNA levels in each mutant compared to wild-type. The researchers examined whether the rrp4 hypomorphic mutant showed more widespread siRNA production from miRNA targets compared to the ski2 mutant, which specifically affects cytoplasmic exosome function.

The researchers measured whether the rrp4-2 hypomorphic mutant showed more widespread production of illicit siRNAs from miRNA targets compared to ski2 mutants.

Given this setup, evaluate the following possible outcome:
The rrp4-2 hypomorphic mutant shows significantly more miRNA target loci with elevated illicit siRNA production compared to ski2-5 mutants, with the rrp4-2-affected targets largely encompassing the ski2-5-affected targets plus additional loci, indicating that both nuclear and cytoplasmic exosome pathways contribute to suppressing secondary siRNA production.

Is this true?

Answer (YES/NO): YES